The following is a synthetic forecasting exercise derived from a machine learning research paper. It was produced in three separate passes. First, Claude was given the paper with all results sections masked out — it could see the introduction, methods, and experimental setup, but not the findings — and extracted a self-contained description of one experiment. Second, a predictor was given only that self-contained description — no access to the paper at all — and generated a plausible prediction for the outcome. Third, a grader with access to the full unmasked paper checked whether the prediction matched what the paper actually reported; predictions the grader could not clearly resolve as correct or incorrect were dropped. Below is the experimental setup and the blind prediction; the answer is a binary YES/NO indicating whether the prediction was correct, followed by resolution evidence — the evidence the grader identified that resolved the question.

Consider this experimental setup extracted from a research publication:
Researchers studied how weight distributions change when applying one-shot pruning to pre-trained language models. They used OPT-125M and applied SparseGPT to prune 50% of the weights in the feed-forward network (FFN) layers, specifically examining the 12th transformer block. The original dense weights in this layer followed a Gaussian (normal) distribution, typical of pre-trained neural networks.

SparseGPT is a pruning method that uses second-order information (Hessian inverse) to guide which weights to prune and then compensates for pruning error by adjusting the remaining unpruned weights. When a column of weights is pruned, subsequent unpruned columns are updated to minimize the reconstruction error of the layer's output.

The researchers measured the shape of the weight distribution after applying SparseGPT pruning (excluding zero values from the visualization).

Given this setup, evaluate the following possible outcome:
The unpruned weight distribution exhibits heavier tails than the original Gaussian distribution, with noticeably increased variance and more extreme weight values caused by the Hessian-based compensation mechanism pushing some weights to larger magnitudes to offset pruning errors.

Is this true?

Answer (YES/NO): NO